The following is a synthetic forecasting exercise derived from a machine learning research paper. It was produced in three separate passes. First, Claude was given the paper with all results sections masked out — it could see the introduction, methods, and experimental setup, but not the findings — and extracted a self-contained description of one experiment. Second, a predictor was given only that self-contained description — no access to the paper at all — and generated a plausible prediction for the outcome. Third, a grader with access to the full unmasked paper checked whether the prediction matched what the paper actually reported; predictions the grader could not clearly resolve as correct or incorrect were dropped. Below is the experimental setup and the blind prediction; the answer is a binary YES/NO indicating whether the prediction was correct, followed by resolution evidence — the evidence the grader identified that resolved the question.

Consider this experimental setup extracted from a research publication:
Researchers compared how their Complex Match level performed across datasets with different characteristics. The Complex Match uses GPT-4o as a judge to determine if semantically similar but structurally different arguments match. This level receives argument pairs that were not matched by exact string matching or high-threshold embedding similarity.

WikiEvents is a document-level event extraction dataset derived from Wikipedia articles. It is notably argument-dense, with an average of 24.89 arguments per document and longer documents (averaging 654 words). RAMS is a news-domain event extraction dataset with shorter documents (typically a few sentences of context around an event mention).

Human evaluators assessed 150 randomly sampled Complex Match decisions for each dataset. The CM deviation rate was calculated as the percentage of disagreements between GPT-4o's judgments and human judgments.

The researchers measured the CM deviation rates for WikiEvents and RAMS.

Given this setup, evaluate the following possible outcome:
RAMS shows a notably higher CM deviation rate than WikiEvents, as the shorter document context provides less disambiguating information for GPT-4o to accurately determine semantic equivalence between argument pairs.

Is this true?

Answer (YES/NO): NO